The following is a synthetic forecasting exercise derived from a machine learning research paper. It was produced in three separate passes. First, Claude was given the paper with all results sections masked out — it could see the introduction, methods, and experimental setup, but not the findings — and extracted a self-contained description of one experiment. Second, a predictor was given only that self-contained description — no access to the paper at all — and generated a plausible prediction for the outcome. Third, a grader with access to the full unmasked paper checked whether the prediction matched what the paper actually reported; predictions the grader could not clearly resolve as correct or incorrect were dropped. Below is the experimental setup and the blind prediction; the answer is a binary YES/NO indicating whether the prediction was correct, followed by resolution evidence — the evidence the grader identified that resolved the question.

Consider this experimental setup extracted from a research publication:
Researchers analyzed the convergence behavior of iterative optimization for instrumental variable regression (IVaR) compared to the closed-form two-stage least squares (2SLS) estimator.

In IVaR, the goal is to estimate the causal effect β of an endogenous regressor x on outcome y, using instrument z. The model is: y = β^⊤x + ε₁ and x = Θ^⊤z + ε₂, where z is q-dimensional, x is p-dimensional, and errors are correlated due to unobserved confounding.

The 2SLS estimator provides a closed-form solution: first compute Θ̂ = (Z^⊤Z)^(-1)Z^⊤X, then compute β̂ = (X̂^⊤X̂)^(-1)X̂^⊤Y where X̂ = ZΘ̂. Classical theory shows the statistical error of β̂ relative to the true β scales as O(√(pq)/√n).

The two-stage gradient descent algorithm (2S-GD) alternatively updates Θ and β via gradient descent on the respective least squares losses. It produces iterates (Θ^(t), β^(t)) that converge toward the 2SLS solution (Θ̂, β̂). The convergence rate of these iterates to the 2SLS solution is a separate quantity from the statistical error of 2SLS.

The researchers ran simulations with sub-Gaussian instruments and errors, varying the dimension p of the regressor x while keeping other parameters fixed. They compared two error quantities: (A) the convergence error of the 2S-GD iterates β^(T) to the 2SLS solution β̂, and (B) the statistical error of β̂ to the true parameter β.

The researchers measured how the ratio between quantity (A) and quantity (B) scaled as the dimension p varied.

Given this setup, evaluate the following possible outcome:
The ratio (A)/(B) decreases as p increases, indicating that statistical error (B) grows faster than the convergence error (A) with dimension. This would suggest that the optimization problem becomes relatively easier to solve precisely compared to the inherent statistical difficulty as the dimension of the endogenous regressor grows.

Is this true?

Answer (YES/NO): NO